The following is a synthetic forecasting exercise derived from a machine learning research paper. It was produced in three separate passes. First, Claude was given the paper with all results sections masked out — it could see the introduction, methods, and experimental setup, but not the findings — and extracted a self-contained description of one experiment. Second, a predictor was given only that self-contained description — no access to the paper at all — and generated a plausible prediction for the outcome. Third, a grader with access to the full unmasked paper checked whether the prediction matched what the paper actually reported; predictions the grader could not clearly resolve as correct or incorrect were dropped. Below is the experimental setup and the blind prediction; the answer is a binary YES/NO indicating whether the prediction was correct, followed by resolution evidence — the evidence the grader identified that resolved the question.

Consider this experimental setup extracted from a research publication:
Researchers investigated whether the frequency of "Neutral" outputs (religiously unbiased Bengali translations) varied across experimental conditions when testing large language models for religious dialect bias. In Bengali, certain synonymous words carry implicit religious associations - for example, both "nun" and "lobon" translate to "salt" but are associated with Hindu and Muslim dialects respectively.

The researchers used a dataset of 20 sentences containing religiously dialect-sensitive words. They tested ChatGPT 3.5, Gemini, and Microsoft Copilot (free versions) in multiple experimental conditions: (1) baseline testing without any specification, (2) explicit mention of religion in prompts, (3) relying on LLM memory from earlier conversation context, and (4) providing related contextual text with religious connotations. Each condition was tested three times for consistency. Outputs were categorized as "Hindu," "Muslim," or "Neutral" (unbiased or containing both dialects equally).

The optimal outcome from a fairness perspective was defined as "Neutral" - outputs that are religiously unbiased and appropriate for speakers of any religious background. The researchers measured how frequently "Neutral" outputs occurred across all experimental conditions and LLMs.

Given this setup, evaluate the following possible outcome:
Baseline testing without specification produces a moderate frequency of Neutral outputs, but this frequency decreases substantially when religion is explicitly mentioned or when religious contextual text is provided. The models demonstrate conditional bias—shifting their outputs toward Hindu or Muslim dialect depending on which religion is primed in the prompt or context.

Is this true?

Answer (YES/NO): NO